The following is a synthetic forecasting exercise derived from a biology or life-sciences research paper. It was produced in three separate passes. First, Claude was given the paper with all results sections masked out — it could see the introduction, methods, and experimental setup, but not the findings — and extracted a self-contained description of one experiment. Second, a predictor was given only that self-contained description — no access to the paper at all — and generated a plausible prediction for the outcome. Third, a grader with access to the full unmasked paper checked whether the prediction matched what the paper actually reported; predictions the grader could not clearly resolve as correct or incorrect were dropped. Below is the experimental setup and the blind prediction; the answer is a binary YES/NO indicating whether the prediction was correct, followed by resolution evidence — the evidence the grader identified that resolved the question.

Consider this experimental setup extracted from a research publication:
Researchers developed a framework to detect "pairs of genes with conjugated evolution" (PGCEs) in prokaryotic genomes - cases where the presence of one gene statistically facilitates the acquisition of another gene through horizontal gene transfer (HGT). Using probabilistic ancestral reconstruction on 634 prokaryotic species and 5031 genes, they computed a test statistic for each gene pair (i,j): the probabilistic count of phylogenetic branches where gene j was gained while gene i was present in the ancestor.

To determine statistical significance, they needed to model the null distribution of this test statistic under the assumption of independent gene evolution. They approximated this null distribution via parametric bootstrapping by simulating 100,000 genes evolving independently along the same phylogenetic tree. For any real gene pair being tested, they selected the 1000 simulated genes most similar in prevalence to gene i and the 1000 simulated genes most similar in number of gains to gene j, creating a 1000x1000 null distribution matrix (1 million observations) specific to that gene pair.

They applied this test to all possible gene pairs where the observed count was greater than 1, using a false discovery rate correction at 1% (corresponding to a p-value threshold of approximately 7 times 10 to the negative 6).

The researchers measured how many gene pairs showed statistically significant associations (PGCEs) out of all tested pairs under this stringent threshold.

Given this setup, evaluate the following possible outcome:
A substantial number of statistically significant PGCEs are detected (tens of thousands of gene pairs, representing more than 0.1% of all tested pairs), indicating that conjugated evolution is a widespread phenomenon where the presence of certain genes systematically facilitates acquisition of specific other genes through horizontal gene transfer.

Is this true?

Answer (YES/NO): NO